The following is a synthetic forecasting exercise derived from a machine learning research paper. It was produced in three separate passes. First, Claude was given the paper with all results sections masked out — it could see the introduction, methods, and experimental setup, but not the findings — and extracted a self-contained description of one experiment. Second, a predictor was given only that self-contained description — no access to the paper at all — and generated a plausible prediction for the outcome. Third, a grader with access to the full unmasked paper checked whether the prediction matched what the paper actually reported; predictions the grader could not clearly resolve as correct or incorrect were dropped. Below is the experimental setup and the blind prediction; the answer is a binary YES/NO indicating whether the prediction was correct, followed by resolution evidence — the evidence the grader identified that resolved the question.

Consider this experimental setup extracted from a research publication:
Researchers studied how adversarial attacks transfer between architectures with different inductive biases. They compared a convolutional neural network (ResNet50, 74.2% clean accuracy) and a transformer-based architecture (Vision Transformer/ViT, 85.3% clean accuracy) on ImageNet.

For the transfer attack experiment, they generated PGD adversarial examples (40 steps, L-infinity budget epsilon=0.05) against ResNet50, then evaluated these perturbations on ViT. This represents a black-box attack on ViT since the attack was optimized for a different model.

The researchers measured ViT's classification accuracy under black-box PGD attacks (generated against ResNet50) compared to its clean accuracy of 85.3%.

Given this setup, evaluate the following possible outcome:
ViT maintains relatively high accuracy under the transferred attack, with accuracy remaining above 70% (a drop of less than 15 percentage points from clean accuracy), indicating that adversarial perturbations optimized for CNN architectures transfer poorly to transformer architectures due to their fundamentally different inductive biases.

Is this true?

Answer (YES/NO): YES